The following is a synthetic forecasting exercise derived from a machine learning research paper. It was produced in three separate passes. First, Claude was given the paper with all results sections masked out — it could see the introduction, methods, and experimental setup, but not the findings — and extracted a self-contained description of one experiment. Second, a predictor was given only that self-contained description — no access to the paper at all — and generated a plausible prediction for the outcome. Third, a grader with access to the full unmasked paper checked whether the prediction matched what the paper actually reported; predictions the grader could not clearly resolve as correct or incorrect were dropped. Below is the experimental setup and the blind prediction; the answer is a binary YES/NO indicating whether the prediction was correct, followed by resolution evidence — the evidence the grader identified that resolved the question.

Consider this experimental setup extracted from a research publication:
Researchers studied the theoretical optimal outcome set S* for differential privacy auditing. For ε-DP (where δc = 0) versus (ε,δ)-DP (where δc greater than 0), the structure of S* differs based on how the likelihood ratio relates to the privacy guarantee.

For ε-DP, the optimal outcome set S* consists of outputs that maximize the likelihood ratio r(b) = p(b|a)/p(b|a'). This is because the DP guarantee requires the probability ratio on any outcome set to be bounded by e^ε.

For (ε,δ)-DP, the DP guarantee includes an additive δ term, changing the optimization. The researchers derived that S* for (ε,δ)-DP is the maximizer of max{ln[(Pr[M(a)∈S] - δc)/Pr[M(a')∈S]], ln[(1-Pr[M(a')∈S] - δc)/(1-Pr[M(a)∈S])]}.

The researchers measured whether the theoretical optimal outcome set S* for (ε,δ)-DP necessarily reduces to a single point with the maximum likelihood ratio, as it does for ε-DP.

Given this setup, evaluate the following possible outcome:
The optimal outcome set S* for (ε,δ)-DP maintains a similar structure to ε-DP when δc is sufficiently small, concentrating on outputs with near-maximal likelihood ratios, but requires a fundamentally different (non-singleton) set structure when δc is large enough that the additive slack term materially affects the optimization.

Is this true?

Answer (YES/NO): NO